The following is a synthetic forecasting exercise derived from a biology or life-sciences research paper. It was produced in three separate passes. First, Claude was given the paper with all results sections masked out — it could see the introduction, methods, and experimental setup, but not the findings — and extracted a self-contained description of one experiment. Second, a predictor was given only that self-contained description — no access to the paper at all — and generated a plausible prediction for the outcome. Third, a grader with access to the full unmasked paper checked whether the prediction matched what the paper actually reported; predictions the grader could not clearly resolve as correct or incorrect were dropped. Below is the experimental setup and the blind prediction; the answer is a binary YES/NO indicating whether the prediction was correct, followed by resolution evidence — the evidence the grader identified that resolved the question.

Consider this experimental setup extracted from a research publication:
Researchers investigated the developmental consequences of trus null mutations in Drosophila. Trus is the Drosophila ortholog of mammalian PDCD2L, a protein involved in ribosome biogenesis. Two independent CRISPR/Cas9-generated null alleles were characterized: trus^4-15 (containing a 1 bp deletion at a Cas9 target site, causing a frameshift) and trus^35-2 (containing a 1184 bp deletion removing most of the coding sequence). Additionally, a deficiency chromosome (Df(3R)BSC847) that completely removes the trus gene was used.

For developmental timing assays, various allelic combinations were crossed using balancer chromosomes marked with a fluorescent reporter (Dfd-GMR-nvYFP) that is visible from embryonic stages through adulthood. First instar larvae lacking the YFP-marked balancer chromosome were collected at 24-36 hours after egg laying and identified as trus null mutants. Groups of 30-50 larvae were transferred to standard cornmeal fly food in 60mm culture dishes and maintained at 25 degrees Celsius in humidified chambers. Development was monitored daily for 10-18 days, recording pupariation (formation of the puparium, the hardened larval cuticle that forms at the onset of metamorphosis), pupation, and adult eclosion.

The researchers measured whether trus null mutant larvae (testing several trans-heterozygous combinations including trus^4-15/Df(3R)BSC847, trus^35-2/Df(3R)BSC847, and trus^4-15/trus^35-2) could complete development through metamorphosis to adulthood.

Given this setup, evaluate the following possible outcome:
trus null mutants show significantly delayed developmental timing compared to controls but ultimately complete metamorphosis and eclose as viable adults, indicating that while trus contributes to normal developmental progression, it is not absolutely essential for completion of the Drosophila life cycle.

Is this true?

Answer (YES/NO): NO